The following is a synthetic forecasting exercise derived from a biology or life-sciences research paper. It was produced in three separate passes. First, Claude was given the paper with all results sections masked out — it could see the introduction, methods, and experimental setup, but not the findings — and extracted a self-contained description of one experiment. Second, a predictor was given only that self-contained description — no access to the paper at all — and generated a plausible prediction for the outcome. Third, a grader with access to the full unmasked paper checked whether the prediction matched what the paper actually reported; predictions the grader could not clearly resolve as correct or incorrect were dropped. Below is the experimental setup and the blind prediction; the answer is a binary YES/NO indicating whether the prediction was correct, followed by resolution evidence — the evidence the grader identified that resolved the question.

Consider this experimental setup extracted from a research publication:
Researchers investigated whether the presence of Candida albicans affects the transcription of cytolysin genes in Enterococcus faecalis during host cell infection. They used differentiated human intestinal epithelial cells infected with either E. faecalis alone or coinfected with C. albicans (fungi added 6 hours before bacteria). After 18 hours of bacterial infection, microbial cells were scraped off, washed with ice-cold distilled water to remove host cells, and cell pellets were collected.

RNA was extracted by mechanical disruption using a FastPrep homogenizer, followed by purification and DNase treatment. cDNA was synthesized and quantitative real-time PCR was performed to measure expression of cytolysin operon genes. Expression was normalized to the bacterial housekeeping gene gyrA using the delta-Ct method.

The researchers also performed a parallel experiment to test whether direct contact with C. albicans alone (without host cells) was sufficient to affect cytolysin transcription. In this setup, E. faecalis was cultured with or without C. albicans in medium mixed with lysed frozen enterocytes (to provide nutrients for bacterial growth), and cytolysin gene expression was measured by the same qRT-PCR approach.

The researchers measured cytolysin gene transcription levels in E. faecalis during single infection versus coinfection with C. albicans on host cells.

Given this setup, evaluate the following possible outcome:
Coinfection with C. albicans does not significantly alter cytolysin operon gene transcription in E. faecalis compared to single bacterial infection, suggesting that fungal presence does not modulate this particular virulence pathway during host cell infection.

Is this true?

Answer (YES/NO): YES